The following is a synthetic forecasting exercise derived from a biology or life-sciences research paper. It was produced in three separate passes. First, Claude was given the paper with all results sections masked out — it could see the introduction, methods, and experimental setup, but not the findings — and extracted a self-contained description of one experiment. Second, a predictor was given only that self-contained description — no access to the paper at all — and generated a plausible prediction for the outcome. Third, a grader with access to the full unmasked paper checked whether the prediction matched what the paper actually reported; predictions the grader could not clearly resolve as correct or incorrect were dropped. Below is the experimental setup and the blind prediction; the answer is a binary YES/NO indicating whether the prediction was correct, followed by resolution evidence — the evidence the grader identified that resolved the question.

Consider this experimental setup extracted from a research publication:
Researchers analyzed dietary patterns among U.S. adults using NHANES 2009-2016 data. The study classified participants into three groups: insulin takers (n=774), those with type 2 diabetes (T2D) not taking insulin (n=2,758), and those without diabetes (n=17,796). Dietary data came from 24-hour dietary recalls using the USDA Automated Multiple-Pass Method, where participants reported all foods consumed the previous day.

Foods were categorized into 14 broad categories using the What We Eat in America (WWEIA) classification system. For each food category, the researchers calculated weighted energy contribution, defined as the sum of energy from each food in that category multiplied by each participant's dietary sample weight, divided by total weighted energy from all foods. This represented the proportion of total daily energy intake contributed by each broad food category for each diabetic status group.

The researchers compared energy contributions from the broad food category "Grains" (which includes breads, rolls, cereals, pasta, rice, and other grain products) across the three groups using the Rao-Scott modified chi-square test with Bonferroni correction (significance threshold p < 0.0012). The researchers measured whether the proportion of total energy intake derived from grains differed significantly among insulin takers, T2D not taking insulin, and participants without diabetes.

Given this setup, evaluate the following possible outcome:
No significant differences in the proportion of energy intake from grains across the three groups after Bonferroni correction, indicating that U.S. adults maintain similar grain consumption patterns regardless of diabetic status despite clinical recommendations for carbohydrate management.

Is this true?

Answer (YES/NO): NO